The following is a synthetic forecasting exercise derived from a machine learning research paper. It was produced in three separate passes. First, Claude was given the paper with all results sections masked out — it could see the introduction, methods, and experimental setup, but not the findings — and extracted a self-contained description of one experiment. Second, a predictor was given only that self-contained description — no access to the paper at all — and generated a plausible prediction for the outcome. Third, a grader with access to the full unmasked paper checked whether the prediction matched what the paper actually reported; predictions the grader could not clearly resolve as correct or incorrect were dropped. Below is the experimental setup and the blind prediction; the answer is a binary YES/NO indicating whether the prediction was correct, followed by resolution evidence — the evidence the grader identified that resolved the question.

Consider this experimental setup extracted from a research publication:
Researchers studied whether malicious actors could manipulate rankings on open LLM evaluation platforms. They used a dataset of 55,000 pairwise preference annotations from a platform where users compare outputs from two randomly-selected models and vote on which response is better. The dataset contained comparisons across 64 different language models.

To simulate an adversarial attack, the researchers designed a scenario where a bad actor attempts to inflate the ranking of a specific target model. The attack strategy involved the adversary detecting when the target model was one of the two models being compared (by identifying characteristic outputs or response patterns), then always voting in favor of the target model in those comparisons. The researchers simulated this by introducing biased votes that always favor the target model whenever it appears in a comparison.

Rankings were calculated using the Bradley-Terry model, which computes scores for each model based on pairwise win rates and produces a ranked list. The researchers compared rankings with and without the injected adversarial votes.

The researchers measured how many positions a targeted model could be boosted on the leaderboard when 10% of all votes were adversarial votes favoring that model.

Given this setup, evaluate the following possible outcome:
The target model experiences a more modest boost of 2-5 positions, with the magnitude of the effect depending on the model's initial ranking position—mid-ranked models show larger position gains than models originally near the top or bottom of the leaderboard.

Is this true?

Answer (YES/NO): NO